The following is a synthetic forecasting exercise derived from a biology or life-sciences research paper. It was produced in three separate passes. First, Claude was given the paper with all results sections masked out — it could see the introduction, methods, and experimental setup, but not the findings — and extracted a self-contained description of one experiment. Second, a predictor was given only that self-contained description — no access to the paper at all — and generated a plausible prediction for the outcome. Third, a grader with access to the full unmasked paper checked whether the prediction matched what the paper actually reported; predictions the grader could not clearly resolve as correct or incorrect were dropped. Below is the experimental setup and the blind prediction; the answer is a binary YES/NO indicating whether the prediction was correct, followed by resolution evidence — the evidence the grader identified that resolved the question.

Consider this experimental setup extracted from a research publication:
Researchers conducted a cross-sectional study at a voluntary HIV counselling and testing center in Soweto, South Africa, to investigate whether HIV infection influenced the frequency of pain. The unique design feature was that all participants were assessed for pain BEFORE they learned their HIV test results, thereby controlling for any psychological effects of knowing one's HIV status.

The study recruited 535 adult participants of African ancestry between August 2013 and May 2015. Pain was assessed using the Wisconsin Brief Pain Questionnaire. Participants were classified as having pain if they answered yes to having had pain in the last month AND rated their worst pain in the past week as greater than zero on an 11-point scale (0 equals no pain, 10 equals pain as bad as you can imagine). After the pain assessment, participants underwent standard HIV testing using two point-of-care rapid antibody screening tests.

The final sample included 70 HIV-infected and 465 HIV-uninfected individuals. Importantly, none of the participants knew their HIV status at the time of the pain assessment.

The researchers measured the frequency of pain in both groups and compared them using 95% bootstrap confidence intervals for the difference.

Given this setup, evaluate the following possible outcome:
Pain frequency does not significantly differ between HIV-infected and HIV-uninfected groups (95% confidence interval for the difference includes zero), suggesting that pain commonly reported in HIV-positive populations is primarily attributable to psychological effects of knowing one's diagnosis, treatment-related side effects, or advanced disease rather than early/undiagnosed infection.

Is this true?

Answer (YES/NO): YES